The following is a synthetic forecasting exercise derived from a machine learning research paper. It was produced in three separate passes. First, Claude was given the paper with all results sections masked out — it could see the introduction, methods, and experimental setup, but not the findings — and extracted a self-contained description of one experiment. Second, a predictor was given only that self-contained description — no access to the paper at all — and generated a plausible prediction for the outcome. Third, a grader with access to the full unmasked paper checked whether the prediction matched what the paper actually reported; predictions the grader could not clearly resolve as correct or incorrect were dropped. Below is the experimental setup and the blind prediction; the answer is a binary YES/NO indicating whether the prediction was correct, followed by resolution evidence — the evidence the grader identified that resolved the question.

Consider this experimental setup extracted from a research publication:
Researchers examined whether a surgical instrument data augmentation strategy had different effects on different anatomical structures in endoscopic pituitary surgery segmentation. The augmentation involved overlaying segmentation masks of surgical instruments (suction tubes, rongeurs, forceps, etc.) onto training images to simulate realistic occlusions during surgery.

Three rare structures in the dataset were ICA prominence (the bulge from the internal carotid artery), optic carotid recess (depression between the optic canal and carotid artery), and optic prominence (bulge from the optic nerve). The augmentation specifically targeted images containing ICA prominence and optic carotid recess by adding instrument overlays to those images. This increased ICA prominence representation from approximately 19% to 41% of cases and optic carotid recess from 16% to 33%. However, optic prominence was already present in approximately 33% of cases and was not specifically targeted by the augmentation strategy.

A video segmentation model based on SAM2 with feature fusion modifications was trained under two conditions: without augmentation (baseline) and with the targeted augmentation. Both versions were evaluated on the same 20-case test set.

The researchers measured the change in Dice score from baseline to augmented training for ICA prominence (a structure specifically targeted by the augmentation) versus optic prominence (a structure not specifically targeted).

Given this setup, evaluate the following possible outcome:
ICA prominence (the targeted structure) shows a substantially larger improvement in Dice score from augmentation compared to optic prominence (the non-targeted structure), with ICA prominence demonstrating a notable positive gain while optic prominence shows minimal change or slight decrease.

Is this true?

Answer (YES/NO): YES